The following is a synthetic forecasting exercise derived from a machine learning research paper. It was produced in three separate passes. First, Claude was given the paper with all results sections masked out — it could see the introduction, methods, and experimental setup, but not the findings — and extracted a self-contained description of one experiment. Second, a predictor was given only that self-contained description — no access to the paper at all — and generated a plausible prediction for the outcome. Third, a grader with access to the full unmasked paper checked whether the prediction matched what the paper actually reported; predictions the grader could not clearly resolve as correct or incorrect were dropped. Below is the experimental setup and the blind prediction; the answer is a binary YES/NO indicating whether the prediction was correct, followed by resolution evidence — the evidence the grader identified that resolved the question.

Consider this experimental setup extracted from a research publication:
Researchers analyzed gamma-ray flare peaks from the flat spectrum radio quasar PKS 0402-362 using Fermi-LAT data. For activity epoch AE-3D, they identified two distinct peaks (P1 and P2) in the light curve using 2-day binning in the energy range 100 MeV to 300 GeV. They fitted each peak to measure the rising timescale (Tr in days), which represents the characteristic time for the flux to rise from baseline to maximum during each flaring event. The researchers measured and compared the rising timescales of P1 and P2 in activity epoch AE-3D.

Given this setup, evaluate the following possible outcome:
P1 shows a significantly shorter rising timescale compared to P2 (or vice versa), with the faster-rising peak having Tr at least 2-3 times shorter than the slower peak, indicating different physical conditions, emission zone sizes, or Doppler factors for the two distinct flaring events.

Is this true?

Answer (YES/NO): NO